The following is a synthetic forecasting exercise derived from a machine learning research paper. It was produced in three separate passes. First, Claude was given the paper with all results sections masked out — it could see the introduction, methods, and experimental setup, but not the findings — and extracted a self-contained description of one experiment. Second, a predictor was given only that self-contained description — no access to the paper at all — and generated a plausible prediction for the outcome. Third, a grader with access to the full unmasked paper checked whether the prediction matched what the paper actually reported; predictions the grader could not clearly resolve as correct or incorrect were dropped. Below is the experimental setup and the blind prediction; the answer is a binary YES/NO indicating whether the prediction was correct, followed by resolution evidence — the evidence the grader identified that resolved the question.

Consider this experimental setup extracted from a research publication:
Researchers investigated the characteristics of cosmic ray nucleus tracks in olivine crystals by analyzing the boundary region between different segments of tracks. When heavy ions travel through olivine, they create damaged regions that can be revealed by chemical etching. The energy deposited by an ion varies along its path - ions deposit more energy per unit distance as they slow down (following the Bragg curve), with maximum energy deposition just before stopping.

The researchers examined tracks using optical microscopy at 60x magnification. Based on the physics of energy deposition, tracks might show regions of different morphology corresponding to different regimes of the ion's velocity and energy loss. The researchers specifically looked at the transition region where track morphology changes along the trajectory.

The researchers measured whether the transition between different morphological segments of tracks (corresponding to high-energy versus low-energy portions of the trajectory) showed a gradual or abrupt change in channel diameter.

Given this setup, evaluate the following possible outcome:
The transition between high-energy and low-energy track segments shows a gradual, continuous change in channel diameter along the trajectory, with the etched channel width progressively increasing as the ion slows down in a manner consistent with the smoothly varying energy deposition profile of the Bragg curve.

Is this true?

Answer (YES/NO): NO